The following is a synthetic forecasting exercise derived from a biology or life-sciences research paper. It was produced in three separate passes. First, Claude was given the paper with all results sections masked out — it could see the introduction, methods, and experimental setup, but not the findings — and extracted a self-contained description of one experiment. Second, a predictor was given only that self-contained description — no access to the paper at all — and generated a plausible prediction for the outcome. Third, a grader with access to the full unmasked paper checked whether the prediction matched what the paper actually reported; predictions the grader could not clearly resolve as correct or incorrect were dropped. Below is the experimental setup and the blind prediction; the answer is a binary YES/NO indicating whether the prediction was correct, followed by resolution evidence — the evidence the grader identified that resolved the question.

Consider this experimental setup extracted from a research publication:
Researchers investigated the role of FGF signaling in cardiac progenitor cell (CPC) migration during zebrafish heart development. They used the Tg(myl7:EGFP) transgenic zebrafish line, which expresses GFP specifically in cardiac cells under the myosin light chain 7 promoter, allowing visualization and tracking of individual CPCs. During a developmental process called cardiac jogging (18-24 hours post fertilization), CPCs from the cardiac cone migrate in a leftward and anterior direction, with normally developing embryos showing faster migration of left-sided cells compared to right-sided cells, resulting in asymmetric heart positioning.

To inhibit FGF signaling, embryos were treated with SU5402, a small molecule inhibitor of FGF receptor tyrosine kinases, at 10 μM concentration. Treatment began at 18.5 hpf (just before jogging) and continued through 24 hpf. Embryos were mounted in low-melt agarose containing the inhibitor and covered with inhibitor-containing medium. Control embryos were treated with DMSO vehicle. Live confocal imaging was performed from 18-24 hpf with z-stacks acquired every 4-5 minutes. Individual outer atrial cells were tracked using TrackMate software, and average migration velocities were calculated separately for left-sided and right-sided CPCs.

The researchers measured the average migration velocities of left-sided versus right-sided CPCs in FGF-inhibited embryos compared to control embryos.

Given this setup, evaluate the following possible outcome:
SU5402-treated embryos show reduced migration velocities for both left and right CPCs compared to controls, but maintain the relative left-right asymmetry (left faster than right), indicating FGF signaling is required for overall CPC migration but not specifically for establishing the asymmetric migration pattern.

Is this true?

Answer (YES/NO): YES